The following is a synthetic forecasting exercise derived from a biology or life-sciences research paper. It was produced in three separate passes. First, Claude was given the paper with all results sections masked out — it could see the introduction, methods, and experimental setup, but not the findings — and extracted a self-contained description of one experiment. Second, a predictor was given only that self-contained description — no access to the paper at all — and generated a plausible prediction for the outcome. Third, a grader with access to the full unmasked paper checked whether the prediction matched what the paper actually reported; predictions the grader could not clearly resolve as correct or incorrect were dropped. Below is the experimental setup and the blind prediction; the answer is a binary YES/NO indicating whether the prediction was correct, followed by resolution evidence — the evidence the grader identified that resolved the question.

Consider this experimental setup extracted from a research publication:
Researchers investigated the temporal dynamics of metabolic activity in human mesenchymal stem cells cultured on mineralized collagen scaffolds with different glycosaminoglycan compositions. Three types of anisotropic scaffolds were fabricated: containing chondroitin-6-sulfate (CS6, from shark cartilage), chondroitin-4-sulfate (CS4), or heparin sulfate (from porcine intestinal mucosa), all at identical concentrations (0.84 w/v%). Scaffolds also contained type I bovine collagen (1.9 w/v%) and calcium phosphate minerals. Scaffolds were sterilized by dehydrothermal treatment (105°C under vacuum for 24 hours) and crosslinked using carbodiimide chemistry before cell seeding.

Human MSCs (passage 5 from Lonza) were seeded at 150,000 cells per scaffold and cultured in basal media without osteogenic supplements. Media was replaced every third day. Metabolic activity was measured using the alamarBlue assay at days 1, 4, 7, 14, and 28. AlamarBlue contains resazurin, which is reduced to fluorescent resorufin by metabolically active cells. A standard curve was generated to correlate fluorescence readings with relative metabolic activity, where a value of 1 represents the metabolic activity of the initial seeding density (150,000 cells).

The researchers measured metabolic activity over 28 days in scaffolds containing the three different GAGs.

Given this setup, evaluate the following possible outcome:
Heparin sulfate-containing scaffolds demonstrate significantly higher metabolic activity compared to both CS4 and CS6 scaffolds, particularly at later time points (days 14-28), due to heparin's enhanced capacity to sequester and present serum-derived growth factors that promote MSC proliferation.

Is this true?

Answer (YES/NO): NO